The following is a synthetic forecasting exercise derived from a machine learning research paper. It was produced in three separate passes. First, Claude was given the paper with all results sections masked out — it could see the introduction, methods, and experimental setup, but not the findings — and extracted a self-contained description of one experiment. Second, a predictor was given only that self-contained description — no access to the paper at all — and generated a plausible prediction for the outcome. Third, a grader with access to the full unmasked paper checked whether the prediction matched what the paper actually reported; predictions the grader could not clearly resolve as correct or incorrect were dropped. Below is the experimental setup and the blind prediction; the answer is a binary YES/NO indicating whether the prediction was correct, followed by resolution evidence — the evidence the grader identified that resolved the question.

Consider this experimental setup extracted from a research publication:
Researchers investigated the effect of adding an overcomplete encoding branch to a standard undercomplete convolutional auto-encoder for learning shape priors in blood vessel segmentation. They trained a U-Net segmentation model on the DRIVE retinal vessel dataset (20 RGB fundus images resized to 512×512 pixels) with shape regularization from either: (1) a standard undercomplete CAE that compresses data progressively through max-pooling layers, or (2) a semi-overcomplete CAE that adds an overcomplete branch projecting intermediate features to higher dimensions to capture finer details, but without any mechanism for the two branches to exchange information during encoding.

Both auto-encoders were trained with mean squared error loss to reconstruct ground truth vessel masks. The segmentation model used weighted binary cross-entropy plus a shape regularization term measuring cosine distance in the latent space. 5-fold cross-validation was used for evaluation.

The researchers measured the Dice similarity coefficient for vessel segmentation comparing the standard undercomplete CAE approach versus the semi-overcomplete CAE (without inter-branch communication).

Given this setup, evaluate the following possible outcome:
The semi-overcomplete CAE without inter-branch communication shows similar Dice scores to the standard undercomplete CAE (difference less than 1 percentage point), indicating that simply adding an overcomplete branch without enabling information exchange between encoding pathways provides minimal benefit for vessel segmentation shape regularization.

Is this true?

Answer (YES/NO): NO